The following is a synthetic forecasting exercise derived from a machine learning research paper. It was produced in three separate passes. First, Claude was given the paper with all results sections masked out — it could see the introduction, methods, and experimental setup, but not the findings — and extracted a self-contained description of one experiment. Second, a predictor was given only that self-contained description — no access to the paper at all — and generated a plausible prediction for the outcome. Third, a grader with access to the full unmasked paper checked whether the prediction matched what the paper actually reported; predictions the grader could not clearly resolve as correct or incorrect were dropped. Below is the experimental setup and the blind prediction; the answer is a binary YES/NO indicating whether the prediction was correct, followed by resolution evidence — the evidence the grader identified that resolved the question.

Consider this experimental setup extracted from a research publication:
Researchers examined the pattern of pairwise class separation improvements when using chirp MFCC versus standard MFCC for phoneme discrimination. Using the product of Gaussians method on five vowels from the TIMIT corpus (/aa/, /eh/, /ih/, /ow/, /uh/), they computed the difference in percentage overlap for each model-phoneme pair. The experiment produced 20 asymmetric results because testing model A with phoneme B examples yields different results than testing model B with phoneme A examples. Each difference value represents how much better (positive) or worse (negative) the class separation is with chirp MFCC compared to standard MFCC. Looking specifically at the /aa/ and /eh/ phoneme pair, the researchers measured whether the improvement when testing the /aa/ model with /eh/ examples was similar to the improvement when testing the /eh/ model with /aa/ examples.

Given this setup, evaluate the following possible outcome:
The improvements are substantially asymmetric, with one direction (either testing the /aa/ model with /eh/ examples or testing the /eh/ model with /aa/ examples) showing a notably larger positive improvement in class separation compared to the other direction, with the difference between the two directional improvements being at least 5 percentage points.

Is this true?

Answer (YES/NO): YES